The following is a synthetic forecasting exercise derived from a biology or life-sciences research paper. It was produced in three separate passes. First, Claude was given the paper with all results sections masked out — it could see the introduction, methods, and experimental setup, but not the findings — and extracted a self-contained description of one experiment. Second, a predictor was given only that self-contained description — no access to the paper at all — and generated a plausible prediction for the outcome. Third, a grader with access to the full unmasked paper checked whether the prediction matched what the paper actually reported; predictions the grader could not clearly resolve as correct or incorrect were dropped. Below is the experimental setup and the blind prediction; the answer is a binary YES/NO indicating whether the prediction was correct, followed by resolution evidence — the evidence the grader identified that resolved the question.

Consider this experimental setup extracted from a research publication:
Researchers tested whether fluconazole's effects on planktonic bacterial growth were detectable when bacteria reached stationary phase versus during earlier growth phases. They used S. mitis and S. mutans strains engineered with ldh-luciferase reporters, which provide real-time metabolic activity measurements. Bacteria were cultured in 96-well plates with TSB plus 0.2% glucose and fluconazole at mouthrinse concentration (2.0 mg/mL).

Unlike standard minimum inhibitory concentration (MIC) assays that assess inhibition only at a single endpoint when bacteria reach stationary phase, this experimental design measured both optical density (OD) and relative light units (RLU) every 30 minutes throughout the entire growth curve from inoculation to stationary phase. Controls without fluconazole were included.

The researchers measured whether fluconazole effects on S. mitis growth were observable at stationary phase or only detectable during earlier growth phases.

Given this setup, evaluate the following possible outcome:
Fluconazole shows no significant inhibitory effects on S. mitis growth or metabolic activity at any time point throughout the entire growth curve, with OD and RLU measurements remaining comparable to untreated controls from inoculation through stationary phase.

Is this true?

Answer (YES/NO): NO